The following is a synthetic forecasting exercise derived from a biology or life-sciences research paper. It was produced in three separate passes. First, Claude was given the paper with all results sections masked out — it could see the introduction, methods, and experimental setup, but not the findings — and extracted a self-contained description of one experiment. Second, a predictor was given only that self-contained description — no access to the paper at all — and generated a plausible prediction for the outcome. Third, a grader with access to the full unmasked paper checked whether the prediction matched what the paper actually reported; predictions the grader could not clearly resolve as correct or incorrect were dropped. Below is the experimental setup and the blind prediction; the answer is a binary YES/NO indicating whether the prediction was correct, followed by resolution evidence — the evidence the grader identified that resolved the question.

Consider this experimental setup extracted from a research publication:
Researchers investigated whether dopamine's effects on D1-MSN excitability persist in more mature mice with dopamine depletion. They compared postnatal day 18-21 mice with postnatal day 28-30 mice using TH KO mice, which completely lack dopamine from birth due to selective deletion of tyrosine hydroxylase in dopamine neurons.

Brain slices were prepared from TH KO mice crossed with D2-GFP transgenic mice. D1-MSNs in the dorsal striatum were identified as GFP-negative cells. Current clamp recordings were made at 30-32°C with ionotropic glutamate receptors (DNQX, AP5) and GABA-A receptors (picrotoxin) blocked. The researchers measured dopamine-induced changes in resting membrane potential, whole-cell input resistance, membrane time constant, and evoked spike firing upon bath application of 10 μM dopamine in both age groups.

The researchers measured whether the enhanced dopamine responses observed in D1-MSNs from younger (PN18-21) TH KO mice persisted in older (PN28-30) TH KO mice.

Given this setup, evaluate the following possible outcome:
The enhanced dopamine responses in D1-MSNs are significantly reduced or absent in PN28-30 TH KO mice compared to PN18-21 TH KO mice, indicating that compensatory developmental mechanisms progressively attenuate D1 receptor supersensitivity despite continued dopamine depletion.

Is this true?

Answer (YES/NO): NO